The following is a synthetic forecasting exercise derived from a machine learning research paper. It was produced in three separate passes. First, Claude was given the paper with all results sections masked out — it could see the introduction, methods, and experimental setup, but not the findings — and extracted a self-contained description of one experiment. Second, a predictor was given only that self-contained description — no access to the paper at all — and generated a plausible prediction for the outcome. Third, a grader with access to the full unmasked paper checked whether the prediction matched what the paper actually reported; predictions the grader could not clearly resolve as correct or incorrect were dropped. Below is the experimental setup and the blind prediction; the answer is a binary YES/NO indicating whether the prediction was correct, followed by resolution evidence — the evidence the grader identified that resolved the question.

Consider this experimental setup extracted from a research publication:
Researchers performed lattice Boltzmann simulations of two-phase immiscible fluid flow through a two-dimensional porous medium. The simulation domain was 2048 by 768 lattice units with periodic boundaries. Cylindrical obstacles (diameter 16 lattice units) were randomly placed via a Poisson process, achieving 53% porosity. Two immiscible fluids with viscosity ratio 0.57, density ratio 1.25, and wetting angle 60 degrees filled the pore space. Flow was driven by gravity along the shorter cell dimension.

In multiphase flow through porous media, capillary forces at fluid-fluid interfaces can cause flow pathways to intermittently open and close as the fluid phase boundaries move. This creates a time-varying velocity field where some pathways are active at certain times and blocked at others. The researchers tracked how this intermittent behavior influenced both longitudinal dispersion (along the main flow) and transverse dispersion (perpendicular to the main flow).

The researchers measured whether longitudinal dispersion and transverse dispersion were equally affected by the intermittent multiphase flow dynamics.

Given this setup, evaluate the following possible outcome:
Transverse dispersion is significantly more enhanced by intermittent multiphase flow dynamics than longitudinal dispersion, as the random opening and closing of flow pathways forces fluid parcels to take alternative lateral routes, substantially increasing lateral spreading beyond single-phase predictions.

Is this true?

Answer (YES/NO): YES